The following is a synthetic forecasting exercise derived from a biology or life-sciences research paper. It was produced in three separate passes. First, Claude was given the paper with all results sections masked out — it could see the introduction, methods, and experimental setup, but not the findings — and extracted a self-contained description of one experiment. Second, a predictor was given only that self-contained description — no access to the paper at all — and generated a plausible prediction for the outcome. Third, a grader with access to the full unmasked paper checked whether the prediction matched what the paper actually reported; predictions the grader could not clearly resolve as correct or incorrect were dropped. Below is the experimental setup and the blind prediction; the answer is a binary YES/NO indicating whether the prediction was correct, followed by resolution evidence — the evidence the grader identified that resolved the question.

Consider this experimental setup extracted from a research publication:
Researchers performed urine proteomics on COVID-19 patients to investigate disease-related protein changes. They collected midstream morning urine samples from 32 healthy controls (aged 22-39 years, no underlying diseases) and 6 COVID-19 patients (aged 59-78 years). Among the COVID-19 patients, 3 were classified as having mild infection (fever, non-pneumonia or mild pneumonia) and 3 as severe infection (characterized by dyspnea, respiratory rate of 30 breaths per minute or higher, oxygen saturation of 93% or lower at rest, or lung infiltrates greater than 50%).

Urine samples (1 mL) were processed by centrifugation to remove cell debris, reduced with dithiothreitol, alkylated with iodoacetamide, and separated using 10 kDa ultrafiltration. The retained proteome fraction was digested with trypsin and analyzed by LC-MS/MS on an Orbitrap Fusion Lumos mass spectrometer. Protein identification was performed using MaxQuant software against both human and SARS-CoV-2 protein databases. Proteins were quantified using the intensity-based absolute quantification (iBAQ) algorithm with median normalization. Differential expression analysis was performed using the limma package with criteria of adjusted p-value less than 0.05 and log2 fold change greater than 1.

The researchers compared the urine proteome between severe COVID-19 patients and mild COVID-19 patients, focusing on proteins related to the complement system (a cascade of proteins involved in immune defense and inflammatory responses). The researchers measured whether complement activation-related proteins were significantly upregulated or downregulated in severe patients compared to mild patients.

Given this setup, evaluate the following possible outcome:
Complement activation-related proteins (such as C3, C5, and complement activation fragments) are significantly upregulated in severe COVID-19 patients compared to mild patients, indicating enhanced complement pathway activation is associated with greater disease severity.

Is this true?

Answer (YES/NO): YES